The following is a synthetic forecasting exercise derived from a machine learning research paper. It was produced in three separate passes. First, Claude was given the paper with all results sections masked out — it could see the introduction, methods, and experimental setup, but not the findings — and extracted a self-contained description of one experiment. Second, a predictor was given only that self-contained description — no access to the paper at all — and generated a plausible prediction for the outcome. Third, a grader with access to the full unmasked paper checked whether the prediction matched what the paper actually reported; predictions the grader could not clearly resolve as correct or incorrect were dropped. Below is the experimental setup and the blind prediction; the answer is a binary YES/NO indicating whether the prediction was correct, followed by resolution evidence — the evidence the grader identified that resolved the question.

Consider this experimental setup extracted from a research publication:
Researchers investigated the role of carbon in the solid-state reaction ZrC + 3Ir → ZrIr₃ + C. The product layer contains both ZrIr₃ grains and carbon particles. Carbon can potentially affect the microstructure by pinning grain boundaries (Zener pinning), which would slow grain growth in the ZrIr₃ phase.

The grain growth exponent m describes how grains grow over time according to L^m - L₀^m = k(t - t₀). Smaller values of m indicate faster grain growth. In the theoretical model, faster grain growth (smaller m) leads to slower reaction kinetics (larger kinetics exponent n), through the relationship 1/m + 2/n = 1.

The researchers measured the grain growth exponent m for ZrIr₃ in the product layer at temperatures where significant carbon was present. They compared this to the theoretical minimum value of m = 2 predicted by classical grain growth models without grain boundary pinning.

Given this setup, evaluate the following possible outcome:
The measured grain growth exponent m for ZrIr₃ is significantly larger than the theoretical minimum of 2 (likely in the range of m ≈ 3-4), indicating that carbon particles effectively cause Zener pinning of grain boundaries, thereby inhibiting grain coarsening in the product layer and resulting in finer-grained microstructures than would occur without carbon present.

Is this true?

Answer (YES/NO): NO